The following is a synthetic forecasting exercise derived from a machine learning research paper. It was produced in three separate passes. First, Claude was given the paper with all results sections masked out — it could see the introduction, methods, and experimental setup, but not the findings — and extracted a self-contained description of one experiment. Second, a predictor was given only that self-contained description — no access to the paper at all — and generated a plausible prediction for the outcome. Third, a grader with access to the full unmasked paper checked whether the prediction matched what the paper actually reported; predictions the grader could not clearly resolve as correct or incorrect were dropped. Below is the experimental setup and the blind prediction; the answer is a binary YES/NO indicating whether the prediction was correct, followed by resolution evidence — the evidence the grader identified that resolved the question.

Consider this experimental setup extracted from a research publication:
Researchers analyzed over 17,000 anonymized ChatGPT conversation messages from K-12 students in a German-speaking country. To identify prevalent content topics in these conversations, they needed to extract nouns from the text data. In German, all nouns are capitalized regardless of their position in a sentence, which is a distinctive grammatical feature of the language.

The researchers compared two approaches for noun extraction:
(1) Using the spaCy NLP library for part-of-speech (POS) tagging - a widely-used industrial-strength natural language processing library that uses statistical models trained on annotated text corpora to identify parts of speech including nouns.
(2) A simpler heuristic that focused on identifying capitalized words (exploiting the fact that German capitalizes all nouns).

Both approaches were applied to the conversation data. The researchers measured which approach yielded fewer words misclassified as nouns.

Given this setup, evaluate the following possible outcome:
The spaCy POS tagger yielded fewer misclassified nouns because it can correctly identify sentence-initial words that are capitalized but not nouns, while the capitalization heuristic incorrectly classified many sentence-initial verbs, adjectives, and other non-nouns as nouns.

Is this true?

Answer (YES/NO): NO